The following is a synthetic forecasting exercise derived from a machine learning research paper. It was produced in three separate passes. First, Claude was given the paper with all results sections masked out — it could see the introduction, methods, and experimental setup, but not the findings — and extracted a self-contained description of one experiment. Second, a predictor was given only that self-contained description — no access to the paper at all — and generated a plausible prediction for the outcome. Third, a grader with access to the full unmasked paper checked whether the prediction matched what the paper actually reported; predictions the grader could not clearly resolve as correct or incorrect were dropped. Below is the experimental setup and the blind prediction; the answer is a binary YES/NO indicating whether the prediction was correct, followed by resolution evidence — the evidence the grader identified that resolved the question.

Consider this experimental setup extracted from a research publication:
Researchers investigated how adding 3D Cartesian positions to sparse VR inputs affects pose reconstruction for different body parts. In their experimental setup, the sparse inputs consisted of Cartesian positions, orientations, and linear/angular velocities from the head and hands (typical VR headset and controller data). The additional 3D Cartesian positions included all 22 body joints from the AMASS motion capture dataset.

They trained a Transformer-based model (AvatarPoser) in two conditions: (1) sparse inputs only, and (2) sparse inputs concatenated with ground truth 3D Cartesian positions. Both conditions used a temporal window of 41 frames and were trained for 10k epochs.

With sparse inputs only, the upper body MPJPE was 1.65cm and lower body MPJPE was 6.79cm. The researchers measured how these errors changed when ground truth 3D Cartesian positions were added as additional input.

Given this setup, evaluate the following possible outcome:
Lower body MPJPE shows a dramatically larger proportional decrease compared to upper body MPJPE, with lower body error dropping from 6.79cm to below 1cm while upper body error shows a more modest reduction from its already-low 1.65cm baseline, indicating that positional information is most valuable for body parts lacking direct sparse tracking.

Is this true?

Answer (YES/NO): NO